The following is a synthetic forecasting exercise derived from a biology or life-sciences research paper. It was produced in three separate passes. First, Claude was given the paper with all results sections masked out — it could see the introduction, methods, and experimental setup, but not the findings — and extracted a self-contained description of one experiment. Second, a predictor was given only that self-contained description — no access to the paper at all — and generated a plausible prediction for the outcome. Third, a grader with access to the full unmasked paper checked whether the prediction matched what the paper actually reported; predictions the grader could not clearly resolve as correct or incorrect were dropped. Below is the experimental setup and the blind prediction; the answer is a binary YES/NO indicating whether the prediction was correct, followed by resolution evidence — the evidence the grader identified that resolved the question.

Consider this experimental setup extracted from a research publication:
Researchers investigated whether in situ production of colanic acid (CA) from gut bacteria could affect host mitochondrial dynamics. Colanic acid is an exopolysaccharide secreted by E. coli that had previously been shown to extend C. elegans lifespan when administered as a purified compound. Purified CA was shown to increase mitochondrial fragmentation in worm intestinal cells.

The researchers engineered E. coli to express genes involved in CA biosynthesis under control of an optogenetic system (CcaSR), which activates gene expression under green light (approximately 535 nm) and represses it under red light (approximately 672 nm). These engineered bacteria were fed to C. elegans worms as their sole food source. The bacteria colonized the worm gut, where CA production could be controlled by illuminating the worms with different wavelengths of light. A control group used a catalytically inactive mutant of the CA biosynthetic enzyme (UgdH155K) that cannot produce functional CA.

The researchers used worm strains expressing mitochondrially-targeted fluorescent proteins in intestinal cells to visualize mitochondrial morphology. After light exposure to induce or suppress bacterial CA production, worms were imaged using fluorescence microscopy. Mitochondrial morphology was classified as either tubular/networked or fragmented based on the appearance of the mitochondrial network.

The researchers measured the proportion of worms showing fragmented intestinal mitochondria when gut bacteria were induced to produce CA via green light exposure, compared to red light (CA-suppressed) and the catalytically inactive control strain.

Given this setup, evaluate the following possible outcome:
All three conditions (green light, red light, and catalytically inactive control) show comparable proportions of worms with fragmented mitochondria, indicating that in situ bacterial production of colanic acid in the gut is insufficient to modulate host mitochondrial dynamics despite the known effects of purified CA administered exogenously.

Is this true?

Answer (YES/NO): NO